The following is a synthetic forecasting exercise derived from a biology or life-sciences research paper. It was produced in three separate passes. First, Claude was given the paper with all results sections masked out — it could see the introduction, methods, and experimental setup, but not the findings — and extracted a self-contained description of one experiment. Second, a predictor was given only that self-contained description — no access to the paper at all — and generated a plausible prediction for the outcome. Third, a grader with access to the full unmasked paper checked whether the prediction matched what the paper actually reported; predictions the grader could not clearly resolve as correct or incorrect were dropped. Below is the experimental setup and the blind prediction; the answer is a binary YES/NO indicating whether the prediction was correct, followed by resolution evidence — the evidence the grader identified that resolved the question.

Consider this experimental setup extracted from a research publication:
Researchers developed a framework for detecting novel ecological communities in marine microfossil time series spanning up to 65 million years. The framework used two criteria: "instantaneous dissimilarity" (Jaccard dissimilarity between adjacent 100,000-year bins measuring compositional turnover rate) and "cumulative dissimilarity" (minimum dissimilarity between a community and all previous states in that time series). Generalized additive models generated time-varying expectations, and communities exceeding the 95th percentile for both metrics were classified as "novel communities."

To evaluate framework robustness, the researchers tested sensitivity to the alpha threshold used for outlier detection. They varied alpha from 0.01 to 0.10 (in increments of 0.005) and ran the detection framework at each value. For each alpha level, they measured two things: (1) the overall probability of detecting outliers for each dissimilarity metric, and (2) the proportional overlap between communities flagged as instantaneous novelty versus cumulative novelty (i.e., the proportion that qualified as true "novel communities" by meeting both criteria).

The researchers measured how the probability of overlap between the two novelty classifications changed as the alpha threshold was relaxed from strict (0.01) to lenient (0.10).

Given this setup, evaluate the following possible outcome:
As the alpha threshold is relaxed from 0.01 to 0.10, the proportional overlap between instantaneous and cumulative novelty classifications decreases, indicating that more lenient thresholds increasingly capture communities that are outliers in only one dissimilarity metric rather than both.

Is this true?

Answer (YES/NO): NO